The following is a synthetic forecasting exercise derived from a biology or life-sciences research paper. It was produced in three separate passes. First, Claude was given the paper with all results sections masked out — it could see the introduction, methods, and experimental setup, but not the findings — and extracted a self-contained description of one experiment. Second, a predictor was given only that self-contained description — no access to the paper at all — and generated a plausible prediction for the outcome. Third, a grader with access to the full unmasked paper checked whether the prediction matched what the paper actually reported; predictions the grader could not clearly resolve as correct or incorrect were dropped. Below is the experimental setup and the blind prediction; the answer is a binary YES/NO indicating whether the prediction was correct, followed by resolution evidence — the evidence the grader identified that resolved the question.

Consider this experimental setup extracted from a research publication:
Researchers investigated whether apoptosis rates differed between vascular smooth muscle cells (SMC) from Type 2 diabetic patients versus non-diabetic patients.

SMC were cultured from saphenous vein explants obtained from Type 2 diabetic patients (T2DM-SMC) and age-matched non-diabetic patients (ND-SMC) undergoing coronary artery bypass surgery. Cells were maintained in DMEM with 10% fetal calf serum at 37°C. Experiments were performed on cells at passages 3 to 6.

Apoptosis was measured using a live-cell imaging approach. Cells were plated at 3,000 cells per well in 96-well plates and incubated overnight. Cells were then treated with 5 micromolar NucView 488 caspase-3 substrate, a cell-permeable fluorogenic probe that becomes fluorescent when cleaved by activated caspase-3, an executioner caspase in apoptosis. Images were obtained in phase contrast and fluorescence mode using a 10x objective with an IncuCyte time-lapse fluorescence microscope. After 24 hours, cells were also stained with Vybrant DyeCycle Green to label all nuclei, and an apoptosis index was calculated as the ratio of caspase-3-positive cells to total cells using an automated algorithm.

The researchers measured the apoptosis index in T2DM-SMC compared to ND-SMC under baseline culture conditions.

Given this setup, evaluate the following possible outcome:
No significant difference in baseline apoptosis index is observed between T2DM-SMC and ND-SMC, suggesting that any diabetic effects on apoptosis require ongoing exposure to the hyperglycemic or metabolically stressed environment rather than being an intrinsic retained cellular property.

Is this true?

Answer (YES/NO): YES